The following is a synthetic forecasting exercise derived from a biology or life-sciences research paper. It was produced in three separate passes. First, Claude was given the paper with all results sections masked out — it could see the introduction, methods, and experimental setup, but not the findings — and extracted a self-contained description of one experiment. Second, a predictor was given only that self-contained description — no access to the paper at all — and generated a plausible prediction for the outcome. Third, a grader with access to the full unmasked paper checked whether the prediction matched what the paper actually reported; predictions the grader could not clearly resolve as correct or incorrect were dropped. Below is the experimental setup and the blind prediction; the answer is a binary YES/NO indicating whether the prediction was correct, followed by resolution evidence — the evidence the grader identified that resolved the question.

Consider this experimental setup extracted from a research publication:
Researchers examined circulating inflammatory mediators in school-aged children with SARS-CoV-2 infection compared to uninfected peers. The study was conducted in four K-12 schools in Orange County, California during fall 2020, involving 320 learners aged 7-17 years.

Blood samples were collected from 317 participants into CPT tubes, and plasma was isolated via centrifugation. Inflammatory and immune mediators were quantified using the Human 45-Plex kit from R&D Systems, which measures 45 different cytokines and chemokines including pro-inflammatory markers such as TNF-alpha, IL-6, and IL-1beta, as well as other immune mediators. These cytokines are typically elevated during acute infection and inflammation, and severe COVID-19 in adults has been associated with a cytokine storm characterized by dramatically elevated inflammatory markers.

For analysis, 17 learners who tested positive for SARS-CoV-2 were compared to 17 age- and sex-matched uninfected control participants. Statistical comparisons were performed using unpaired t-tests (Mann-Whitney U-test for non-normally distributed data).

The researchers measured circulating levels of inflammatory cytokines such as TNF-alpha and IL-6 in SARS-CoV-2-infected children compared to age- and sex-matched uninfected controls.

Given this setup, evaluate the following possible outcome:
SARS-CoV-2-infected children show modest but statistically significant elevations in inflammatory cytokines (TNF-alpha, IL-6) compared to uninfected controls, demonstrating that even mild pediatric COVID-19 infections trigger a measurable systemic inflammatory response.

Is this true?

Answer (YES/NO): NO